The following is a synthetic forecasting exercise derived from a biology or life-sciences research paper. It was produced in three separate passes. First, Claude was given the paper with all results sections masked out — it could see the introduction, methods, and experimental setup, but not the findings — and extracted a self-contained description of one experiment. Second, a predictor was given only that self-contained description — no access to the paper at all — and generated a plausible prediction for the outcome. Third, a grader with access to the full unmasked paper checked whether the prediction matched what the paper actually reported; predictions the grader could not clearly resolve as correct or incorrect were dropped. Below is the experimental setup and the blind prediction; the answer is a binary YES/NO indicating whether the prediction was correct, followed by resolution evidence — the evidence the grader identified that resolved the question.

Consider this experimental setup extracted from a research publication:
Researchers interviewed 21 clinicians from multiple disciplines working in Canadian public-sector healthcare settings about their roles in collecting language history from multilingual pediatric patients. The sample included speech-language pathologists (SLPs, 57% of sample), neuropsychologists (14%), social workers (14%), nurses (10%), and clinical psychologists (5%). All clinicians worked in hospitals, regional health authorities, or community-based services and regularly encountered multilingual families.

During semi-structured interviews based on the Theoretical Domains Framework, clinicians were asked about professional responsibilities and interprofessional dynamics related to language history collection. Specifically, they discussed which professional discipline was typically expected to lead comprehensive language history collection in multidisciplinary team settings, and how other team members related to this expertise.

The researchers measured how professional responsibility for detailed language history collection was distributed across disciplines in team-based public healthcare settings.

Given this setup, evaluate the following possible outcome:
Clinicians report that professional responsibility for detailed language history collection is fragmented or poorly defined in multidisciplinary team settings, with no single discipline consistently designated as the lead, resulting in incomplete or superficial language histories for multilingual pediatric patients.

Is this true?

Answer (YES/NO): NO